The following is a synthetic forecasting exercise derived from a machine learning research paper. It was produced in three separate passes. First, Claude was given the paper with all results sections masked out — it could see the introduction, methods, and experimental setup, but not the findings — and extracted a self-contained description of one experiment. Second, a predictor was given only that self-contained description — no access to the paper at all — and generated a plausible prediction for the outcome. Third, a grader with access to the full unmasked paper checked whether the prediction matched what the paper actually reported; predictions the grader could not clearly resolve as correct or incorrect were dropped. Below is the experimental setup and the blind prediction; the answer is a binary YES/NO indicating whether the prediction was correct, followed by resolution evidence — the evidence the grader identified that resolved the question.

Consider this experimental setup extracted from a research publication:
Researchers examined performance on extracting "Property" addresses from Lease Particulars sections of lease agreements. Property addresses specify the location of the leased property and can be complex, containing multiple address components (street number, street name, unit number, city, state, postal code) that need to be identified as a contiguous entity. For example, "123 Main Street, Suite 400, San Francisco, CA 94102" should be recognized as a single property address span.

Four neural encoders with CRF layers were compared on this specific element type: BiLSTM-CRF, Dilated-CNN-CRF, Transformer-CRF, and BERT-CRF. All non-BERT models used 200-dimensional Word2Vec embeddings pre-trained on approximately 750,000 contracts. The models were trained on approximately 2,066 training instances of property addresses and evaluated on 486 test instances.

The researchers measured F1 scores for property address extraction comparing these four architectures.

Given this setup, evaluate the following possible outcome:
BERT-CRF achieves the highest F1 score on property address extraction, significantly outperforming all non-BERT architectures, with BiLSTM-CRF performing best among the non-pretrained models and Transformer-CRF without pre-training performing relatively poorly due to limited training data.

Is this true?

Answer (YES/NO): NO